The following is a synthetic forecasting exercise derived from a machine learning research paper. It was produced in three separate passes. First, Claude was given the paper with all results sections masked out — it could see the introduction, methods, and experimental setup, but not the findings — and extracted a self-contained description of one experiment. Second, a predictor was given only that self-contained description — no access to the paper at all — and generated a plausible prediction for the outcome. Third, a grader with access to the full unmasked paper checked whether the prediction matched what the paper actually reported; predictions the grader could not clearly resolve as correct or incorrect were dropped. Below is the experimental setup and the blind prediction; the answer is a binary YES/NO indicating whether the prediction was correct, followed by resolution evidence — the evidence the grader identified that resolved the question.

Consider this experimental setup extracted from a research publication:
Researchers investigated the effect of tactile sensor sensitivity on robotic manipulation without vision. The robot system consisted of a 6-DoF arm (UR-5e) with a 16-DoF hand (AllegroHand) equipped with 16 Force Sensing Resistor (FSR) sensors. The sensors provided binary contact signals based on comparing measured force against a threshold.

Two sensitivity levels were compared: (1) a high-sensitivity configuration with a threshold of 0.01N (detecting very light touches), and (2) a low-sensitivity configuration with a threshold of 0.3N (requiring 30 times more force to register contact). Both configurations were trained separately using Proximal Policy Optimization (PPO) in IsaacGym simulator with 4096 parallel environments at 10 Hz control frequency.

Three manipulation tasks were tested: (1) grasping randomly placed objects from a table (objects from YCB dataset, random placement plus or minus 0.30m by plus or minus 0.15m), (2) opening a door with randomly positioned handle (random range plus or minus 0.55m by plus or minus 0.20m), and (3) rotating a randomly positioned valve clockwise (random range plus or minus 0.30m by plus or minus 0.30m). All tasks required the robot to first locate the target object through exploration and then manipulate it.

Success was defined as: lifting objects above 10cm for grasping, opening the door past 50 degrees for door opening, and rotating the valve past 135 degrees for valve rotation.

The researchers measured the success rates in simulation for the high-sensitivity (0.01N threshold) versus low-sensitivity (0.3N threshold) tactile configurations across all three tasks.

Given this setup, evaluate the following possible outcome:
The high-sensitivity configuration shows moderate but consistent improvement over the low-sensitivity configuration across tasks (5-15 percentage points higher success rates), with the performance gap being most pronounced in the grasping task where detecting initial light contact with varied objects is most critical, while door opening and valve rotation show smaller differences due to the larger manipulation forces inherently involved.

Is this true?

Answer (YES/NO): NO